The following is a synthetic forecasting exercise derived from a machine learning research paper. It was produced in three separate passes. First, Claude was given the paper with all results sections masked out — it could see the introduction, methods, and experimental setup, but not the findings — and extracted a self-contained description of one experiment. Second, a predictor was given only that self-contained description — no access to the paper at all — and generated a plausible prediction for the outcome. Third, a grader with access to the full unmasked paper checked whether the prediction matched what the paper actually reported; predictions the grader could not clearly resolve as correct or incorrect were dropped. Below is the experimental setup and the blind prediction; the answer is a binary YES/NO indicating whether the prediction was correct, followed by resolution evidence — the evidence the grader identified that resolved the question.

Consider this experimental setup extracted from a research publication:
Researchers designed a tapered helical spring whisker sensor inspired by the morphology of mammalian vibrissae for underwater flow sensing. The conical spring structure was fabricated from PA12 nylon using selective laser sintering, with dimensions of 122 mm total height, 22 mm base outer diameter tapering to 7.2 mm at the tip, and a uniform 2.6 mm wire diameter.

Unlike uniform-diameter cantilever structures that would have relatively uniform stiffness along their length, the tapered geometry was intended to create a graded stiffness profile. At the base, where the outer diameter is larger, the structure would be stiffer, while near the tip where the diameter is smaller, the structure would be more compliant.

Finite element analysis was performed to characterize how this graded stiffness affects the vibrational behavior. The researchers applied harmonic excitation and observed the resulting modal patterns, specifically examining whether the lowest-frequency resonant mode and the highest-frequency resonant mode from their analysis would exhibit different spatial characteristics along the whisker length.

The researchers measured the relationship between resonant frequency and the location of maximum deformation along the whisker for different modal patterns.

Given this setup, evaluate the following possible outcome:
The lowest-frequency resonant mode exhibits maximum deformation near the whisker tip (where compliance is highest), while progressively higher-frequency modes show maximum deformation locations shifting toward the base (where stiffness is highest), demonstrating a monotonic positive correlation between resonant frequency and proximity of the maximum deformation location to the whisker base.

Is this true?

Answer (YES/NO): YES